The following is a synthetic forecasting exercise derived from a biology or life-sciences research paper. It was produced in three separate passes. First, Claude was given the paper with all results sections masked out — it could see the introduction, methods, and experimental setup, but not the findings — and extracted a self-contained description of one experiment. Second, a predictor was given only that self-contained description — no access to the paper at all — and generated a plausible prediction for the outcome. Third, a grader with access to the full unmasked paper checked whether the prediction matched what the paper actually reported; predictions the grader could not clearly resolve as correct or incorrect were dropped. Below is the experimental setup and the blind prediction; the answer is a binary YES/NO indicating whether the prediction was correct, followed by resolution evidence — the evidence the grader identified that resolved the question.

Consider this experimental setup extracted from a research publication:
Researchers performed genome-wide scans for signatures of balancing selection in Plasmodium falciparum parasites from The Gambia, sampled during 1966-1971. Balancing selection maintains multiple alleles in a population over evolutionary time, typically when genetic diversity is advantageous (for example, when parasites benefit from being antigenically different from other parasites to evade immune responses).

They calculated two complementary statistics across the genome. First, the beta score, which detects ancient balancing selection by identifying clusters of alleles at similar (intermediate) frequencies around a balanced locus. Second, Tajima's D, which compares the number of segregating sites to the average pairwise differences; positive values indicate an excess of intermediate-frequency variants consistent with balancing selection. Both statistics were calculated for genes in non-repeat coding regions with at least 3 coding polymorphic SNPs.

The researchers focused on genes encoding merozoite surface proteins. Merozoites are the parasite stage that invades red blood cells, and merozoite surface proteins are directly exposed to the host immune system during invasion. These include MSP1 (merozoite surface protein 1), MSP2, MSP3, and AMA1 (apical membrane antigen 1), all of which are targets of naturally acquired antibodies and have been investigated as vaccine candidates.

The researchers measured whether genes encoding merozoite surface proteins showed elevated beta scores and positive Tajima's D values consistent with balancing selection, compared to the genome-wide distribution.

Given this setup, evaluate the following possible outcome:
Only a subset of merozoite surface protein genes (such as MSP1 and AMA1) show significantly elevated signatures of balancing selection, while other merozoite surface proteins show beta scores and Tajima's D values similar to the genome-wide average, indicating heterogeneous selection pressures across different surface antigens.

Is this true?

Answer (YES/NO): YES